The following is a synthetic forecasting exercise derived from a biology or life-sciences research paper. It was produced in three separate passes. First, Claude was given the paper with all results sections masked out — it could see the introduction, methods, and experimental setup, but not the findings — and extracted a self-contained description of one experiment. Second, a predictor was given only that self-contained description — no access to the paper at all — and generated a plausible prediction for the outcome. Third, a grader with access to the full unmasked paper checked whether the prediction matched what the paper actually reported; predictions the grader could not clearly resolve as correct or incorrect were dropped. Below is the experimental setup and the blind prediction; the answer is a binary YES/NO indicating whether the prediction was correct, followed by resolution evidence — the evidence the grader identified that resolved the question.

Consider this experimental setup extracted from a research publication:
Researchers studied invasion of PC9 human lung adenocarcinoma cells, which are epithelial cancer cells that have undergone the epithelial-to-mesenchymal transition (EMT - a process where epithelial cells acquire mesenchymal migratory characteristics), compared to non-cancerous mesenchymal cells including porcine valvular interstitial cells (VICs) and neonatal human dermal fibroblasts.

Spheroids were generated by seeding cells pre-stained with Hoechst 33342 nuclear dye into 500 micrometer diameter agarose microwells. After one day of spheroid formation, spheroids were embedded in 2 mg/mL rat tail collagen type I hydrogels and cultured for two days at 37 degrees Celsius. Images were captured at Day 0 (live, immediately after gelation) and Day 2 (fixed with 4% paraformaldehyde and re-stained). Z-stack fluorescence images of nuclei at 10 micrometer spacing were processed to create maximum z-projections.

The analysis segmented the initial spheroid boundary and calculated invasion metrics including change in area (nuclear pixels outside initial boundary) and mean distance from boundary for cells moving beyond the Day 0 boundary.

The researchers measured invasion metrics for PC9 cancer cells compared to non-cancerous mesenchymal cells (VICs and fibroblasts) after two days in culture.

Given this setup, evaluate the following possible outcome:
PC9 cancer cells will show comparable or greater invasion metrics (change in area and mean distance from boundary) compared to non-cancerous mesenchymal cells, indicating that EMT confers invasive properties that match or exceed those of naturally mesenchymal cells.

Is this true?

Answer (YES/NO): YES